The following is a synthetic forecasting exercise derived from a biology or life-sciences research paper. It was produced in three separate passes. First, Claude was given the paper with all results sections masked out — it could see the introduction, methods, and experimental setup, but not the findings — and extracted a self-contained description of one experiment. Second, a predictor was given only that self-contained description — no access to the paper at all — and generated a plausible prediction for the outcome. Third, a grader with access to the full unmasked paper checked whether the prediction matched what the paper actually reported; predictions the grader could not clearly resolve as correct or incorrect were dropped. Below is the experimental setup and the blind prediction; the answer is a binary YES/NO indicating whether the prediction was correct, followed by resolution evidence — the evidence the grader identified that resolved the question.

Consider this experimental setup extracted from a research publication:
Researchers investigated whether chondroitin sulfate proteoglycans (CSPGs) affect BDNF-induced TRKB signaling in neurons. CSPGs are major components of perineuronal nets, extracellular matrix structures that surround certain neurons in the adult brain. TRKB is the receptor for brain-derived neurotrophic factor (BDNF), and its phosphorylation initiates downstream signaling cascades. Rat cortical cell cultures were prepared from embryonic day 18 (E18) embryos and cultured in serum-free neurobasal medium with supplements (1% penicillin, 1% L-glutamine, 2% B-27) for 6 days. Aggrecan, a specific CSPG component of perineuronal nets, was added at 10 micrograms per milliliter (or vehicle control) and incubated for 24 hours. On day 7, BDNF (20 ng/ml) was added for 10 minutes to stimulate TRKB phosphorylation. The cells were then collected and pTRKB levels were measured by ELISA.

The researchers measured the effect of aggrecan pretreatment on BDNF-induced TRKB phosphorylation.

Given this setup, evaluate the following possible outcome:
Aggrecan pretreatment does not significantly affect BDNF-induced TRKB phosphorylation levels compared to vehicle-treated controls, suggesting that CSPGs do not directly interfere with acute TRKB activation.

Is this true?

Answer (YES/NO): NO